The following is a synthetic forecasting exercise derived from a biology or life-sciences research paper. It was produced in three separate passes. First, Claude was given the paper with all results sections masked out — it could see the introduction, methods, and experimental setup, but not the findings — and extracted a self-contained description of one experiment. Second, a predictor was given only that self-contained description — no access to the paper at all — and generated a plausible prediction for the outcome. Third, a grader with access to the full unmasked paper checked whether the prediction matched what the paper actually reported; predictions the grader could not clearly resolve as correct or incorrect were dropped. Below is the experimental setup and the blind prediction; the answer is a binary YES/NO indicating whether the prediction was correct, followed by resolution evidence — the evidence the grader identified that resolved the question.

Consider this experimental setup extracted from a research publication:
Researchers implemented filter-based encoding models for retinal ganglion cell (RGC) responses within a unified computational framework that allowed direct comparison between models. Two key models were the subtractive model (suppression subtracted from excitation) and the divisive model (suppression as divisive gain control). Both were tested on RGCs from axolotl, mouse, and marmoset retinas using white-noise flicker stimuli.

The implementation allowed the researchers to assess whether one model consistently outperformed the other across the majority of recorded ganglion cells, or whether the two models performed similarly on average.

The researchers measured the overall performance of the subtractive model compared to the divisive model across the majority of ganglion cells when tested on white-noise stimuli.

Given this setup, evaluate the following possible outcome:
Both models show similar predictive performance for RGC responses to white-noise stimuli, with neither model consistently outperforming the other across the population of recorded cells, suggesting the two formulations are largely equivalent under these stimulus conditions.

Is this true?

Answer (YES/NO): YES